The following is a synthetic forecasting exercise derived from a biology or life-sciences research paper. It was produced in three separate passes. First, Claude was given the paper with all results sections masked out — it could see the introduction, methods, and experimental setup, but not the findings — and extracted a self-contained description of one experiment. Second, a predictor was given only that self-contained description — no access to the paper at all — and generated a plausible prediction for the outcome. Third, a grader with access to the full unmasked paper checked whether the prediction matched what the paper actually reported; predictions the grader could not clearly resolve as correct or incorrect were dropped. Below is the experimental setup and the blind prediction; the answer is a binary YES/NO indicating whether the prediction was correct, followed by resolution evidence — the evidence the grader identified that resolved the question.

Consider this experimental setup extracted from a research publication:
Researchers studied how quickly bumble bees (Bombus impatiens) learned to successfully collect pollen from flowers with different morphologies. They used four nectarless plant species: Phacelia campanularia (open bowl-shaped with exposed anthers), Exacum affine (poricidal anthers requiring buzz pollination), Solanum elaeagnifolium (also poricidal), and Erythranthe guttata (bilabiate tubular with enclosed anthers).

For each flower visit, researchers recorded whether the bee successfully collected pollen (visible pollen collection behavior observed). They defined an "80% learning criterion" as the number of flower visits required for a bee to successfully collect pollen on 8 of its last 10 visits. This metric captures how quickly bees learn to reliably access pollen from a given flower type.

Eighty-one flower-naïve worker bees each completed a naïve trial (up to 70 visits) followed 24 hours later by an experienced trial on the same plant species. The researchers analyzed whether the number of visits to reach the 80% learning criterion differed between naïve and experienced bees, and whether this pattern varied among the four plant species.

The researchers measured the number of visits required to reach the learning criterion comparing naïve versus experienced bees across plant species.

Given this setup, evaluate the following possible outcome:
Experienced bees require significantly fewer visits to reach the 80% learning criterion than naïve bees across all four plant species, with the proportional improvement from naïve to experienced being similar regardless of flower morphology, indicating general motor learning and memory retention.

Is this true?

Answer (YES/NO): NO